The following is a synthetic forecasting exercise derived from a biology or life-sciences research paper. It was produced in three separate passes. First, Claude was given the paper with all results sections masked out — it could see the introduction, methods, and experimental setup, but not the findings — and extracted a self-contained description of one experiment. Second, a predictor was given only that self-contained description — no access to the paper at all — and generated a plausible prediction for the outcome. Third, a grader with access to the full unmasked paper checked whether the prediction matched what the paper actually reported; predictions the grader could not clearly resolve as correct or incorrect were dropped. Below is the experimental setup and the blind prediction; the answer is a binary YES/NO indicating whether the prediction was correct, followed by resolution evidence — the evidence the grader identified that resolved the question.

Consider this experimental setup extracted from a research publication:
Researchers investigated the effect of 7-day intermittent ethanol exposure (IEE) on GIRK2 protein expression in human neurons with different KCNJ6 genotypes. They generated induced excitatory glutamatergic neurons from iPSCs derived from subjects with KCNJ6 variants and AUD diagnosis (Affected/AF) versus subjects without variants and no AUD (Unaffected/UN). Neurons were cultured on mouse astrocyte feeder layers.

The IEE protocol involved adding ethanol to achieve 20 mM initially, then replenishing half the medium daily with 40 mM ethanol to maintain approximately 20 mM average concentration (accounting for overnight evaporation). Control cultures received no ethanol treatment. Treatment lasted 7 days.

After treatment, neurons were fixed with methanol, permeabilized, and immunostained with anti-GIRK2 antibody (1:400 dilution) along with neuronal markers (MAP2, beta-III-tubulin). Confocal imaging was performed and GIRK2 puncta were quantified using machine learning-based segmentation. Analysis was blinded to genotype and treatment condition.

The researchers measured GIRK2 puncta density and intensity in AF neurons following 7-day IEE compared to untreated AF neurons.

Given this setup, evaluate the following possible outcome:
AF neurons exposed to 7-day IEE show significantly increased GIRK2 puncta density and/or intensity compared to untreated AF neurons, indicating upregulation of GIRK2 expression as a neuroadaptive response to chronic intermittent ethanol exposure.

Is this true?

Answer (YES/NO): YES